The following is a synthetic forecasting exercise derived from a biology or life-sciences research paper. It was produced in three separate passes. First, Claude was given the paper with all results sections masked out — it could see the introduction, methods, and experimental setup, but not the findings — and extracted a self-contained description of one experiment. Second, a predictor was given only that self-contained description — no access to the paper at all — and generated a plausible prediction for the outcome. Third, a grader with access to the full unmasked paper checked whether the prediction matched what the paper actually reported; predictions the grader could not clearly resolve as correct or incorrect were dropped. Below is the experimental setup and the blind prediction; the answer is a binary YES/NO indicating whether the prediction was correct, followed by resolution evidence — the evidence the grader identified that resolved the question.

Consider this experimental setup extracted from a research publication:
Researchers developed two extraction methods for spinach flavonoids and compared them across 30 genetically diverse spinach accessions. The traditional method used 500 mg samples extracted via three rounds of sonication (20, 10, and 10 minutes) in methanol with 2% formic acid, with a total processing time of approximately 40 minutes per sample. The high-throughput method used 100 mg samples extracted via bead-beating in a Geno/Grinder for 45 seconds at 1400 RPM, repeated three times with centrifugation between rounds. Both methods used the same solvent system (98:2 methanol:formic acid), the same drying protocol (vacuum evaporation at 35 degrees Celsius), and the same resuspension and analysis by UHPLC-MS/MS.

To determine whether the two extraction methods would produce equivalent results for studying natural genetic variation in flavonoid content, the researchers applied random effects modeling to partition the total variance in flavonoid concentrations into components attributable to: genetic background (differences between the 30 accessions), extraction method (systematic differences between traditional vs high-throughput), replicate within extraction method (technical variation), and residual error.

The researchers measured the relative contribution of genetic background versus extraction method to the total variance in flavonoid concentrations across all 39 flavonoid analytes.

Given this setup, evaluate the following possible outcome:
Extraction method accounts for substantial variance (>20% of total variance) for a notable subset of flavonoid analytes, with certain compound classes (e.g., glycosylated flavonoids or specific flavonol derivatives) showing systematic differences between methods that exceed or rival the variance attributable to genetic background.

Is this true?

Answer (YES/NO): NO